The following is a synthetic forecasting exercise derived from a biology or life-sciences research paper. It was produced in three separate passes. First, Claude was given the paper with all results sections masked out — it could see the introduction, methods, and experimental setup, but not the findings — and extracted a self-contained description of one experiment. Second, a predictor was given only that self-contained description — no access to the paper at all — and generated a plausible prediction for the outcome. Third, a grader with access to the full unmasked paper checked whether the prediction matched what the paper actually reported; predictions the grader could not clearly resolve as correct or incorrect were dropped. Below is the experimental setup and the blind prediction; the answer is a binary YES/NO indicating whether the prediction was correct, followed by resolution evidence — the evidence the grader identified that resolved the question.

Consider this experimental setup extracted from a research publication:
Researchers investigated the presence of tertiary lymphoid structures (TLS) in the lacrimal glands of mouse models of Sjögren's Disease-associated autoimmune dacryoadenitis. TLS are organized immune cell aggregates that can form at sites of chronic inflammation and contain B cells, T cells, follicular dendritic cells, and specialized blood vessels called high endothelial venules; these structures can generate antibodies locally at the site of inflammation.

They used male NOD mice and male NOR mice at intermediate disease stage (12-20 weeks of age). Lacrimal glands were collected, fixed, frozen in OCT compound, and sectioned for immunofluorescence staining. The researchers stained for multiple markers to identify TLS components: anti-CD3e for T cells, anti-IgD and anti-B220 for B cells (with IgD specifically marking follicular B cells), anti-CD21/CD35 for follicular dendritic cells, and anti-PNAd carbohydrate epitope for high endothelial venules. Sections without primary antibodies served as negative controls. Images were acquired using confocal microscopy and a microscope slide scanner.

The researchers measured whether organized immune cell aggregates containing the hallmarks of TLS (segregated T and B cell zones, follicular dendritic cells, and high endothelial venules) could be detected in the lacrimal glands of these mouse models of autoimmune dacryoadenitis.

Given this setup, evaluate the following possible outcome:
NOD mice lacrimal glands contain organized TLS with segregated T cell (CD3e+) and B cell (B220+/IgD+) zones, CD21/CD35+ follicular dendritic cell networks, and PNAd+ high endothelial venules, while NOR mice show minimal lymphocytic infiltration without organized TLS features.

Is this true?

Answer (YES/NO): NO